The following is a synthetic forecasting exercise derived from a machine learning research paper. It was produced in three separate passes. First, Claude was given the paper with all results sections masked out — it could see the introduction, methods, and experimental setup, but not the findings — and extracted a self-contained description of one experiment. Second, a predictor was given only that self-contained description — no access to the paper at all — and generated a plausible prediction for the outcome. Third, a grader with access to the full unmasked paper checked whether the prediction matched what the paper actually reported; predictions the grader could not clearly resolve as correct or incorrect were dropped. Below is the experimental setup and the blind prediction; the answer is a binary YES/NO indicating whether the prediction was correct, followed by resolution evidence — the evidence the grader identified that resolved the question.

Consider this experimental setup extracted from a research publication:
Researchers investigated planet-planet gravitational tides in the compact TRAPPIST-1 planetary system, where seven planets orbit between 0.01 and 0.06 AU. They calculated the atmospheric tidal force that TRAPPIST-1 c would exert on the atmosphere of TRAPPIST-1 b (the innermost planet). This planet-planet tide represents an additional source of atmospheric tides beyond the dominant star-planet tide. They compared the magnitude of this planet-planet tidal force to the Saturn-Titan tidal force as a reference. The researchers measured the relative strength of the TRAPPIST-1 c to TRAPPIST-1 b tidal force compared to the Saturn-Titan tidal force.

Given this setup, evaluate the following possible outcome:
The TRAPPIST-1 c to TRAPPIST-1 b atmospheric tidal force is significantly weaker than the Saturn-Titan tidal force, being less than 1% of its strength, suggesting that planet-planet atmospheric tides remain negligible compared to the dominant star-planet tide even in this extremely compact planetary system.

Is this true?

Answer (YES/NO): NO